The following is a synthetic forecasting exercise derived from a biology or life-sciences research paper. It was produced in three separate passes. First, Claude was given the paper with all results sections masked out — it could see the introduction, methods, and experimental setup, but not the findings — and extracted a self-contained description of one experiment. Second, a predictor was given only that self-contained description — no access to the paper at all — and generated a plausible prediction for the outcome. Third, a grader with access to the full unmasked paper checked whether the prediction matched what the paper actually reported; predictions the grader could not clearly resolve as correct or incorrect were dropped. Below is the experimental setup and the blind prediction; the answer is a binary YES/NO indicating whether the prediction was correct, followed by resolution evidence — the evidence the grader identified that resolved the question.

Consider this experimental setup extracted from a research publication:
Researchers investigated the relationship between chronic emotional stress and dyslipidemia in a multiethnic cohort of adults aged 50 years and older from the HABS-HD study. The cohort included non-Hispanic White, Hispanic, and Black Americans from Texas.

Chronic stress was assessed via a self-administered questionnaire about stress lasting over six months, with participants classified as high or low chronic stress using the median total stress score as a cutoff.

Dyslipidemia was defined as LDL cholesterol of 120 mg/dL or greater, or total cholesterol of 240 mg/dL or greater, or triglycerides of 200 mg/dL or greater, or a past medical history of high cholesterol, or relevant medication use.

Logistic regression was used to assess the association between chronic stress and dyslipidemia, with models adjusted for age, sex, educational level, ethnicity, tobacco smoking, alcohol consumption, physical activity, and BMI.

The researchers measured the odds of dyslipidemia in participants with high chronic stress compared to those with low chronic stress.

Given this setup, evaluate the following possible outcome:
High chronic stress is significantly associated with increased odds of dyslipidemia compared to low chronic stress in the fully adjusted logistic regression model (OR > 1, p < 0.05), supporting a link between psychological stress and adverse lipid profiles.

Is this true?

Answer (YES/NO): NO